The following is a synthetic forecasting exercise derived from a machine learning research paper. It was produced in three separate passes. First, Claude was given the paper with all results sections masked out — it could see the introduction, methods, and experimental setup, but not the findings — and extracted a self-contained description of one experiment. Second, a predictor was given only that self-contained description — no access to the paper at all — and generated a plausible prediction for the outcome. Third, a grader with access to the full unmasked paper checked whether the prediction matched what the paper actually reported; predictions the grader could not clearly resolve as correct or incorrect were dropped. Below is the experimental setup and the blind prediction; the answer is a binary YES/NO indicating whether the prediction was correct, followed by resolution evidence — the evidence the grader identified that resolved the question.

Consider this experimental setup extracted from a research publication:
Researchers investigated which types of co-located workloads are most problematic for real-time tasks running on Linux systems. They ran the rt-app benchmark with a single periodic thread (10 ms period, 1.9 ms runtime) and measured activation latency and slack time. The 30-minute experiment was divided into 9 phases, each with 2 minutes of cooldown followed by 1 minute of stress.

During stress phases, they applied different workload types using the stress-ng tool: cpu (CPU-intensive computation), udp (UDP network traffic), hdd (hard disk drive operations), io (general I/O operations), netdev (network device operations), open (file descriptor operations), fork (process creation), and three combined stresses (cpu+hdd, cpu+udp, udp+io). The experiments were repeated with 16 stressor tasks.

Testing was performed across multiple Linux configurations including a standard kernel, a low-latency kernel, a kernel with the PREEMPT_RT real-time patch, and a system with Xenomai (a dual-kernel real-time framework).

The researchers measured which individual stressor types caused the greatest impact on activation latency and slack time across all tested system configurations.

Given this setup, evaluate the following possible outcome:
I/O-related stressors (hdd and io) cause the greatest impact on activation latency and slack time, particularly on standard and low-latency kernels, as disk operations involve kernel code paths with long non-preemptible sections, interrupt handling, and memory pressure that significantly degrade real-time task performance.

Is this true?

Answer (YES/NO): NO